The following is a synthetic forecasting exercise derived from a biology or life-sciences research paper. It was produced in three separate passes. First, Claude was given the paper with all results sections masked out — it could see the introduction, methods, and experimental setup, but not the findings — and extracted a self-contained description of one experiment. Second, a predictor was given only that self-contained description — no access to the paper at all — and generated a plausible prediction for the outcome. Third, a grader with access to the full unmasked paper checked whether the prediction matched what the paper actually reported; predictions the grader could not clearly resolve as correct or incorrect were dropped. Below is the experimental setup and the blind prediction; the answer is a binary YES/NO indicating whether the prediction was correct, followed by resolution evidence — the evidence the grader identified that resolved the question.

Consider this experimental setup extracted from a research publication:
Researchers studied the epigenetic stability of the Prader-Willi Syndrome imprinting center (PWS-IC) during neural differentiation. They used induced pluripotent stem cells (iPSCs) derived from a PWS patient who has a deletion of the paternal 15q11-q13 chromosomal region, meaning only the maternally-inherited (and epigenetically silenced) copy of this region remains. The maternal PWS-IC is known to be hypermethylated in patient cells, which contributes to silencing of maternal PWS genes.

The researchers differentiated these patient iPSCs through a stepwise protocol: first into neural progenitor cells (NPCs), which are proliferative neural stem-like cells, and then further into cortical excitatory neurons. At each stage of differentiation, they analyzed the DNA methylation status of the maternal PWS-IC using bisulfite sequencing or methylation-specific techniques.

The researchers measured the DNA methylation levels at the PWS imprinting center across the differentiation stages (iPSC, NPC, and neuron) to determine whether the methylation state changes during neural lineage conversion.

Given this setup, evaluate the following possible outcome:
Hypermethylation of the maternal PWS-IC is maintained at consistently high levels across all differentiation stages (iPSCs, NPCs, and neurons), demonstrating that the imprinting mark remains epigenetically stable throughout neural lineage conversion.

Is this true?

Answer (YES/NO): YES